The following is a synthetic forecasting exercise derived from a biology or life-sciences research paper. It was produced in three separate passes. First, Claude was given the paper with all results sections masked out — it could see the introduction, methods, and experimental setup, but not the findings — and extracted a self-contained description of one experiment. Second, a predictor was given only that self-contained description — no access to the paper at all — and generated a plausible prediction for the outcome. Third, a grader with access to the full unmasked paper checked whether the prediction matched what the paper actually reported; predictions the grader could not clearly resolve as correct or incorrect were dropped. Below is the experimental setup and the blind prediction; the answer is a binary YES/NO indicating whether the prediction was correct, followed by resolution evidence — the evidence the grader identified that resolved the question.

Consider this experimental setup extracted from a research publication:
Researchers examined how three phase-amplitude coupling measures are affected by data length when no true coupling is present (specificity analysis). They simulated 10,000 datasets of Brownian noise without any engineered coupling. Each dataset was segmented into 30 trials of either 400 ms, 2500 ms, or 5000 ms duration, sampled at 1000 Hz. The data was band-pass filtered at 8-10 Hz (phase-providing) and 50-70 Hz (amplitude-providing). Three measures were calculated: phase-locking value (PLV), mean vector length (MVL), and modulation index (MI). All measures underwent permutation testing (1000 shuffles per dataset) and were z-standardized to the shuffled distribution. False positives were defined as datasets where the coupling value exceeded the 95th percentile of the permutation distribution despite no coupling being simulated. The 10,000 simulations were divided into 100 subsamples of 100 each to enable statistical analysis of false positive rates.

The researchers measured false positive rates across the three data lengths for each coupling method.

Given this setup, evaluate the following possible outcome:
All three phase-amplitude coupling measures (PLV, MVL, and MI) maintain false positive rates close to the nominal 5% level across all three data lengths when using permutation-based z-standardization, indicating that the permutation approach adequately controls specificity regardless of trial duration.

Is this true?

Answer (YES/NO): NO